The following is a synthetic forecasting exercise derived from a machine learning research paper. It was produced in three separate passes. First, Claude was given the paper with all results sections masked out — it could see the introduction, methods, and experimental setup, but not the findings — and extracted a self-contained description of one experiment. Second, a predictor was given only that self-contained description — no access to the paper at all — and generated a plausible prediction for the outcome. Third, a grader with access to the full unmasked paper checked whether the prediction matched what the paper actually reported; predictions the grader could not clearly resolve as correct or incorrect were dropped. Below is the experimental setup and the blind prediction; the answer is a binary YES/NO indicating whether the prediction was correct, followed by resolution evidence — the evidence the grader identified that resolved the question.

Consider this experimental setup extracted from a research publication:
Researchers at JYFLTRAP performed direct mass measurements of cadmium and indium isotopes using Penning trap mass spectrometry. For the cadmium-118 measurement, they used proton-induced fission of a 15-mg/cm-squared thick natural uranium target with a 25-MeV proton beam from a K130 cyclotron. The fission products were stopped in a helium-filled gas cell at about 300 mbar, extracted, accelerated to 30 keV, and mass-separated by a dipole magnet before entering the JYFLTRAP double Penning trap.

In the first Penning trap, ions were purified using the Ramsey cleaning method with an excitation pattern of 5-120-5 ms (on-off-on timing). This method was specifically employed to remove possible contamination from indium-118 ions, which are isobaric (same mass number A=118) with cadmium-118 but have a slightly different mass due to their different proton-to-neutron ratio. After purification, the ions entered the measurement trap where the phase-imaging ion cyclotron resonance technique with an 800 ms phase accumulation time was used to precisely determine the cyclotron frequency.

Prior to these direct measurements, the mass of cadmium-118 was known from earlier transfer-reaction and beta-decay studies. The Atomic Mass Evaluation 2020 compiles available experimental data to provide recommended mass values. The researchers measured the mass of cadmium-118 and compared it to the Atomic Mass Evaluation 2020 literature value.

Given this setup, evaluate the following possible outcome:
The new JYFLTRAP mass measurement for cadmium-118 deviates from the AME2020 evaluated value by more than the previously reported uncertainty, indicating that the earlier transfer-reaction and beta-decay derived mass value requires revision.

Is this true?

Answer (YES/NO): NO